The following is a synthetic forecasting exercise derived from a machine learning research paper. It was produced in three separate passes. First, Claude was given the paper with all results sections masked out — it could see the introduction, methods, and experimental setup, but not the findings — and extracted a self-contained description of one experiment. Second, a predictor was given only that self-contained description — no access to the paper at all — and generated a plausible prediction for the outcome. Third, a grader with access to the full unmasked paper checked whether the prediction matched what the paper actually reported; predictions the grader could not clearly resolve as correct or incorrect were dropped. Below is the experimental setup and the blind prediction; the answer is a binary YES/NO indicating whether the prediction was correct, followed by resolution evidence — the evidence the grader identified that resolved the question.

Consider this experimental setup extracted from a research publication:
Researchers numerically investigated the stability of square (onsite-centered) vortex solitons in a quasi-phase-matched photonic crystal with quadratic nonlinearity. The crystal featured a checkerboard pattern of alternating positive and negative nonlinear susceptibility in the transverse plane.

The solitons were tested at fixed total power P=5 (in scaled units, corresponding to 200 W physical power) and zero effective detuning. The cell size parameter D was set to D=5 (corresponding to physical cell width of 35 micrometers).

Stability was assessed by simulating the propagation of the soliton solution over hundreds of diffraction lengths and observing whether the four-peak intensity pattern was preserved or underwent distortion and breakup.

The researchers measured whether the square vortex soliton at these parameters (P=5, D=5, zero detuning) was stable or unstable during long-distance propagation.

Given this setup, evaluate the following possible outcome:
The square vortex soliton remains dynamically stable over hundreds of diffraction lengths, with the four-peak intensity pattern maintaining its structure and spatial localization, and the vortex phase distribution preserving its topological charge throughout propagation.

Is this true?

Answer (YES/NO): NO